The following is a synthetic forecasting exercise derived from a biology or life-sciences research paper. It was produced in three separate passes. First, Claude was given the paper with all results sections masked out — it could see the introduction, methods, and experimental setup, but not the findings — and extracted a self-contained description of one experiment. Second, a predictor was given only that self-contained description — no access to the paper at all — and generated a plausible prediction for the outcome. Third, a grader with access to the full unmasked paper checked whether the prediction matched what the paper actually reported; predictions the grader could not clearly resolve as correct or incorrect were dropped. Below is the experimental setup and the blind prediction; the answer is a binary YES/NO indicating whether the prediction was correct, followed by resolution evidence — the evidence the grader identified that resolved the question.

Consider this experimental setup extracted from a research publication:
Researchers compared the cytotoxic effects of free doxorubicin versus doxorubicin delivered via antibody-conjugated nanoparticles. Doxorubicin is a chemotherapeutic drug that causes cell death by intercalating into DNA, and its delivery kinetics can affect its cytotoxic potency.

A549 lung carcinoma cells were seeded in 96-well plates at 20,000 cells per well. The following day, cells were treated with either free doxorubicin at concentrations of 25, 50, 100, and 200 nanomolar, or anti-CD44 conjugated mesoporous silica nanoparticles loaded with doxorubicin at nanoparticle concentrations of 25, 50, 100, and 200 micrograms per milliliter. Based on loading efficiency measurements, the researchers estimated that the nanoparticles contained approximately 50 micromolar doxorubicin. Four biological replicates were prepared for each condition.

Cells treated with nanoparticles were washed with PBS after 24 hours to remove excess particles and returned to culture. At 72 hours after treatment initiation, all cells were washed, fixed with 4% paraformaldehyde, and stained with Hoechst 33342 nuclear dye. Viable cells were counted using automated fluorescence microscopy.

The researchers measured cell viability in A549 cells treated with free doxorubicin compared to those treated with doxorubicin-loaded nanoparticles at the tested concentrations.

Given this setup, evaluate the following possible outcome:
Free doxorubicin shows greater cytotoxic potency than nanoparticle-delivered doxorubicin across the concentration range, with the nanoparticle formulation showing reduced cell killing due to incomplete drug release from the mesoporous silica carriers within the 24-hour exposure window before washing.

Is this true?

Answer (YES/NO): NO